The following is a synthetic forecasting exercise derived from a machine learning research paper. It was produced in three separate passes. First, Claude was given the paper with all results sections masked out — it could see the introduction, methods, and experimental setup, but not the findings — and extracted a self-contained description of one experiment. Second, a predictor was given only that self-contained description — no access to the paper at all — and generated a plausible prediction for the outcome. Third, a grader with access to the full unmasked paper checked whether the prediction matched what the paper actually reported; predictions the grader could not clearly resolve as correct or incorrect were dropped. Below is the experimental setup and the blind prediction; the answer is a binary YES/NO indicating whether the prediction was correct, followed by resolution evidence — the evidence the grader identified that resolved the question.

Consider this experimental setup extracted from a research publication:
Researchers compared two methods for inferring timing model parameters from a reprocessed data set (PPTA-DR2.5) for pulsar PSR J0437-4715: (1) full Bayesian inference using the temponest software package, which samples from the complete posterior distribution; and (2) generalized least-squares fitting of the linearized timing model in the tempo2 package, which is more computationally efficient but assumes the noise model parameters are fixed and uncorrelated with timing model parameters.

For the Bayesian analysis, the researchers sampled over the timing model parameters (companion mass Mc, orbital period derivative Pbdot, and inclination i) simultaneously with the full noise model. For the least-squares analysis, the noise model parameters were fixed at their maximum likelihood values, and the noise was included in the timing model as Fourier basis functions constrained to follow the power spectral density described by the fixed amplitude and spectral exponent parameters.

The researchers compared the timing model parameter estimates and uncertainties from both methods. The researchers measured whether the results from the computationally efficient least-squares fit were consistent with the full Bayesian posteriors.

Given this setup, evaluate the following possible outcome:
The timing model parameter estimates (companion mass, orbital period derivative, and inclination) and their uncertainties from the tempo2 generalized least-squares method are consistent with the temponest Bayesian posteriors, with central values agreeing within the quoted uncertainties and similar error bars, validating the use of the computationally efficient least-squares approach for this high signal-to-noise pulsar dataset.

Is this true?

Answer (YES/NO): YES